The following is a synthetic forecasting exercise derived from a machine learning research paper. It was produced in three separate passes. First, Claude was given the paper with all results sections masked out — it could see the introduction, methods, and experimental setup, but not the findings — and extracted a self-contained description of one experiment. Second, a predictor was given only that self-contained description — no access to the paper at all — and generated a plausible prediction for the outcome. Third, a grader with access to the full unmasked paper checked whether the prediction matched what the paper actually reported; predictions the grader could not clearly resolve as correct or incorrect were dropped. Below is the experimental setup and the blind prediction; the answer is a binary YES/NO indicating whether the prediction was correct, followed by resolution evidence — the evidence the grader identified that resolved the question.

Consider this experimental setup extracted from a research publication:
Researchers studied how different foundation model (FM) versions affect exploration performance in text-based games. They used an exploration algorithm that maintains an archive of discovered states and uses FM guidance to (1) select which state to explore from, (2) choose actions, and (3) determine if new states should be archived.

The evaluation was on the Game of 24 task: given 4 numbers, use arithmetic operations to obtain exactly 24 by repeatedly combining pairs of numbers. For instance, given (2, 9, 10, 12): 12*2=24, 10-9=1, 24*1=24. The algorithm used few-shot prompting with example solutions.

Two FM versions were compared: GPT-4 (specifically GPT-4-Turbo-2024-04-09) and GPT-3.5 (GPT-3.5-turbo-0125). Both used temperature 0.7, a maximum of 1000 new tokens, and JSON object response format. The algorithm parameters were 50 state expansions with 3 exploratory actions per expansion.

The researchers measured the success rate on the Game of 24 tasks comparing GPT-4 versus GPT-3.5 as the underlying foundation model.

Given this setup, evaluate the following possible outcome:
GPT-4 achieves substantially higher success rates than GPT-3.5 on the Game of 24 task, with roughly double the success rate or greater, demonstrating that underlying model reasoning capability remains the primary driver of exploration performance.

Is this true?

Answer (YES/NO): NO